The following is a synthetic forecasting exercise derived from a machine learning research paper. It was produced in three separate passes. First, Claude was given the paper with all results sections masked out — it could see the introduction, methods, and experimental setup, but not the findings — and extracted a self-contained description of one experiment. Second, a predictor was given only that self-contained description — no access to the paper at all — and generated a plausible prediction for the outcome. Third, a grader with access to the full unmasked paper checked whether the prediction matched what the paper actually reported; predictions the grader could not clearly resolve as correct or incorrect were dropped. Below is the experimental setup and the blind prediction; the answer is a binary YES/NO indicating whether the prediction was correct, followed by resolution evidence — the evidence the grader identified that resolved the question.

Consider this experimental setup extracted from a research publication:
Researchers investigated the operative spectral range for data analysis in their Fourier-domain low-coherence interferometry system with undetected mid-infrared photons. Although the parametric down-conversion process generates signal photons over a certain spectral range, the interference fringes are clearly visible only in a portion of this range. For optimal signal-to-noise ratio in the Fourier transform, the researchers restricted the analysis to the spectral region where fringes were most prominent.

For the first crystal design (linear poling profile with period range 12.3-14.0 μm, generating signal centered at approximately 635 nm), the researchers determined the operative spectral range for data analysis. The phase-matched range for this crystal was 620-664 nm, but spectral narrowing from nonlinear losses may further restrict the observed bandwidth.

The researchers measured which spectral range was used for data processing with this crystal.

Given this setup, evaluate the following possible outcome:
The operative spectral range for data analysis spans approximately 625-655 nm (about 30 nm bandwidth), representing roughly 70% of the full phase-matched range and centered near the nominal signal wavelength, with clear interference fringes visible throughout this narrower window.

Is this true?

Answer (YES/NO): NO